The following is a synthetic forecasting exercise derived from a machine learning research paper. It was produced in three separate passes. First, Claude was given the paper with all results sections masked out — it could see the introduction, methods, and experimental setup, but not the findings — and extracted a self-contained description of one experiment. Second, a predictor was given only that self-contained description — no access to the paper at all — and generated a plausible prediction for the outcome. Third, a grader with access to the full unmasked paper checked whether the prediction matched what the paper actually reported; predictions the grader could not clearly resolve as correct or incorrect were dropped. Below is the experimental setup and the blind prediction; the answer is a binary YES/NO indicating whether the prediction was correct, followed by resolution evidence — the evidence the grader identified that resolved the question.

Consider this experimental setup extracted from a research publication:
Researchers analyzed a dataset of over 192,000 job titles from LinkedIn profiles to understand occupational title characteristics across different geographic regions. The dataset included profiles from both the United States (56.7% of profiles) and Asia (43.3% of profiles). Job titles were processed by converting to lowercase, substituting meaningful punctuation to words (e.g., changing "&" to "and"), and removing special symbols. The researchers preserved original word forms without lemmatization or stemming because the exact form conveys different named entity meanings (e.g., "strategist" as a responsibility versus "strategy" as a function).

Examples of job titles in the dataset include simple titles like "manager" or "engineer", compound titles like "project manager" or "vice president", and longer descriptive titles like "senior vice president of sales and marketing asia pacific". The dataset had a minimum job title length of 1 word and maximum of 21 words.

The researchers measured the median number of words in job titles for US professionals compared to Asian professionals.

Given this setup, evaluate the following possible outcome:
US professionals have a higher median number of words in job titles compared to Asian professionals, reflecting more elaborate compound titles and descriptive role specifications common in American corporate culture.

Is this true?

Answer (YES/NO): YES